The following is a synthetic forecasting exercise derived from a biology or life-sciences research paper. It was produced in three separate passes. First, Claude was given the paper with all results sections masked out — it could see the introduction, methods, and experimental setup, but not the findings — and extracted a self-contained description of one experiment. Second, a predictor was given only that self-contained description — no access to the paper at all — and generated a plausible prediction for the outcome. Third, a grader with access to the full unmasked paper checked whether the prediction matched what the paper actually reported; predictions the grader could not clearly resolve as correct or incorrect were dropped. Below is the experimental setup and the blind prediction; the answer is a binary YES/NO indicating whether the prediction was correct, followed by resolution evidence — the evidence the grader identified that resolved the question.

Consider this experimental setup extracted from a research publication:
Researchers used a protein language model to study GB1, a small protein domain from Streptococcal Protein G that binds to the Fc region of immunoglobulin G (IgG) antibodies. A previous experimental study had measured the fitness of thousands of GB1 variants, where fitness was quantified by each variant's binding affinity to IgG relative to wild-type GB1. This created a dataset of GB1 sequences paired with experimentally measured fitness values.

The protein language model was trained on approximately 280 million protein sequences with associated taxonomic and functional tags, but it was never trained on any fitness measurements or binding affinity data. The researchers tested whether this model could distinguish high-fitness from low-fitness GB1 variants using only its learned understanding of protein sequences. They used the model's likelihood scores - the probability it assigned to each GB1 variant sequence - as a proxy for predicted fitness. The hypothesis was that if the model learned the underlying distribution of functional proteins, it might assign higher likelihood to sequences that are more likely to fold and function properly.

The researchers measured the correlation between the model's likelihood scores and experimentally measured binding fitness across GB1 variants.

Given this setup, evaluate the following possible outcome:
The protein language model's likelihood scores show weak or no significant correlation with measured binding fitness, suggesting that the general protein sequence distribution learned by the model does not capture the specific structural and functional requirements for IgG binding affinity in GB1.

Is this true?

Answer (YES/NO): NO